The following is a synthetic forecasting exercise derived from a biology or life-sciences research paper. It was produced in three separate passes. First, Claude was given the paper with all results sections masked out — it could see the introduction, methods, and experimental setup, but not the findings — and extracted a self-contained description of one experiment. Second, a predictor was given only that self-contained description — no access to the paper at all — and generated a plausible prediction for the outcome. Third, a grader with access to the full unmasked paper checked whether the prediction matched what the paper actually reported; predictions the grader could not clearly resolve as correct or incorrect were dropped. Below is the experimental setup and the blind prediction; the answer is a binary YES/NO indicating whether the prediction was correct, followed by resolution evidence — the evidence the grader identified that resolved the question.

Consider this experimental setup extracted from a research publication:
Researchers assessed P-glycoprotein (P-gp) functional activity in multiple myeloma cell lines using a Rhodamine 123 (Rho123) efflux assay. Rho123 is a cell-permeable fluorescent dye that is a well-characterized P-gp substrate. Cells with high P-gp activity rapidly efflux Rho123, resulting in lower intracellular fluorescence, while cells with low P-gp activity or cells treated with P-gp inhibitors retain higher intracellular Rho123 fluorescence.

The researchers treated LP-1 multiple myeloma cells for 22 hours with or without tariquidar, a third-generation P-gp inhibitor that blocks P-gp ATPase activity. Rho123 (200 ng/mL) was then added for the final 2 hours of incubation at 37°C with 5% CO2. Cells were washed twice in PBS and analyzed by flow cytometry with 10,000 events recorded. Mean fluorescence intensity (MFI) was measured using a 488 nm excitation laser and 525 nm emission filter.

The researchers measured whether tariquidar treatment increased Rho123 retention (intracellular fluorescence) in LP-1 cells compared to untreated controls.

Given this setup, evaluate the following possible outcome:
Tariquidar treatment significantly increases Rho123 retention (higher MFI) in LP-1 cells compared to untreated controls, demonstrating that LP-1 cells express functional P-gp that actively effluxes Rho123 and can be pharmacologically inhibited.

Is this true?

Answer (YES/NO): NO